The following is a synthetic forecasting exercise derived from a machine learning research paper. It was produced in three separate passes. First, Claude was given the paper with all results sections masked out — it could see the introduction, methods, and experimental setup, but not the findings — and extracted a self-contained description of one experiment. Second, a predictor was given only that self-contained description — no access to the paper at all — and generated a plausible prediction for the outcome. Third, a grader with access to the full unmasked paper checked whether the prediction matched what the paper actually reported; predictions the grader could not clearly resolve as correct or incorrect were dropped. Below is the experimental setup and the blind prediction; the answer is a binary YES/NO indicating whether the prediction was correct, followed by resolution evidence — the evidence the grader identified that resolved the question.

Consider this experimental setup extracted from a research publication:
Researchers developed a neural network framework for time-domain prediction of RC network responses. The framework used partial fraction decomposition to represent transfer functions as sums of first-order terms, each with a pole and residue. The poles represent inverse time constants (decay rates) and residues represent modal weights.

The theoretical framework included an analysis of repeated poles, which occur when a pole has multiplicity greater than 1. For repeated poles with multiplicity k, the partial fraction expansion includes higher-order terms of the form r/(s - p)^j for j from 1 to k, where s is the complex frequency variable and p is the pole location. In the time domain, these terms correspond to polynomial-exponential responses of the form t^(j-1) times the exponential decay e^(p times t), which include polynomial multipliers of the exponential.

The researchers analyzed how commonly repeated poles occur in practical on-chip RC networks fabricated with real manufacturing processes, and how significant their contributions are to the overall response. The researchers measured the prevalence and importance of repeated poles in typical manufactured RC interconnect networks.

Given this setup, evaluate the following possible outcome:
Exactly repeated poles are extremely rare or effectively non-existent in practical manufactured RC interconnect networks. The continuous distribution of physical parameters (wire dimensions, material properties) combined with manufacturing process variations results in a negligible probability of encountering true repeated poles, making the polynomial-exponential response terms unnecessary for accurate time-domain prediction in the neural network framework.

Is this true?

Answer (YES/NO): YES